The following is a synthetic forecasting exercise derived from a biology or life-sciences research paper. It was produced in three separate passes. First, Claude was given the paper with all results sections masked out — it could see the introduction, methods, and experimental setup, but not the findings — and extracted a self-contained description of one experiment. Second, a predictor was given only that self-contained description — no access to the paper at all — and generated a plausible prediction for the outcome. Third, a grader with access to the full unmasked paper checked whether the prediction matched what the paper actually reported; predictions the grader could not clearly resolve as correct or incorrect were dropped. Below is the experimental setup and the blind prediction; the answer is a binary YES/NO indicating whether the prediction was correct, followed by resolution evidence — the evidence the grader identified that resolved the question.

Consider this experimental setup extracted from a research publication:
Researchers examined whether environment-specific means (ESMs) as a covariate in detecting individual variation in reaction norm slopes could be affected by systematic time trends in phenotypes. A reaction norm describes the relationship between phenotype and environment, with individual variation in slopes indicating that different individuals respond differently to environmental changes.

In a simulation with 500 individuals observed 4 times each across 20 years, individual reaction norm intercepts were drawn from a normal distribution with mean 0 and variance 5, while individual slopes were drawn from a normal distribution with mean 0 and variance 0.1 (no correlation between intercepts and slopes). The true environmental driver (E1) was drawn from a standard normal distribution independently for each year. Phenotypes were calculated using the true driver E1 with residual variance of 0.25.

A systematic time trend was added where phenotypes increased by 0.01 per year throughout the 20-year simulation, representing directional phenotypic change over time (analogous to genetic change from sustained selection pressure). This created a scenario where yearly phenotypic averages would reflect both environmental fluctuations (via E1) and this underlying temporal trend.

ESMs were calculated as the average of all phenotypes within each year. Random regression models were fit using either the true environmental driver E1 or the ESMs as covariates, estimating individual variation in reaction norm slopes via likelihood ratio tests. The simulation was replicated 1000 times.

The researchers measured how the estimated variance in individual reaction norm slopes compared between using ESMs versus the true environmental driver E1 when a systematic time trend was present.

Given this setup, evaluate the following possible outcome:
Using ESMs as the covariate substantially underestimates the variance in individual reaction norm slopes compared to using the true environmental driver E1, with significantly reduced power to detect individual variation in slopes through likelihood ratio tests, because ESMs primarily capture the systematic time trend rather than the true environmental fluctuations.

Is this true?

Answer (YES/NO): NO